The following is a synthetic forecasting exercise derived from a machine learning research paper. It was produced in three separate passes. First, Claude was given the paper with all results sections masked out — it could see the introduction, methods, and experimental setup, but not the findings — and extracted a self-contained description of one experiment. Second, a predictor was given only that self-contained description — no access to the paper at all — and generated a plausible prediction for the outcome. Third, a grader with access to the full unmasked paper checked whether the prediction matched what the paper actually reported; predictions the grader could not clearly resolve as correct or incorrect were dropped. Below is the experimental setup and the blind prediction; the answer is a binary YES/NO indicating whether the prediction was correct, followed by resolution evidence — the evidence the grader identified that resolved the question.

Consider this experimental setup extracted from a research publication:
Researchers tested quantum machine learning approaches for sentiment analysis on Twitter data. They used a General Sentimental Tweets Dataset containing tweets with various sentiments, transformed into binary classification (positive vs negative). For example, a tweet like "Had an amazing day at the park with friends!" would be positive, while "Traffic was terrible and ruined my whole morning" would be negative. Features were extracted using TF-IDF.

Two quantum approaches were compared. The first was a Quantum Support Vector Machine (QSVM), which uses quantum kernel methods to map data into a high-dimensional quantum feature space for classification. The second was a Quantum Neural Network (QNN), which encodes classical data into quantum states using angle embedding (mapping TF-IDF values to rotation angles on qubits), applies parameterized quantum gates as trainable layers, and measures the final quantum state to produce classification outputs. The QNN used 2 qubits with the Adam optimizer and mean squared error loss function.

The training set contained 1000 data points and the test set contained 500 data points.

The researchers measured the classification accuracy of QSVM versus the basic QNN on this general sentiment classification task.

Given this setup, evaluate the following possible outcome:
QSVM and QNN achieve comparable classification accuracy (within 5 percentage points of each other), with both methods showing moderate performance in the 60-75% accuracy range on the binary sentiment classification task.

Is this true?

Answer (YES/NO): NO